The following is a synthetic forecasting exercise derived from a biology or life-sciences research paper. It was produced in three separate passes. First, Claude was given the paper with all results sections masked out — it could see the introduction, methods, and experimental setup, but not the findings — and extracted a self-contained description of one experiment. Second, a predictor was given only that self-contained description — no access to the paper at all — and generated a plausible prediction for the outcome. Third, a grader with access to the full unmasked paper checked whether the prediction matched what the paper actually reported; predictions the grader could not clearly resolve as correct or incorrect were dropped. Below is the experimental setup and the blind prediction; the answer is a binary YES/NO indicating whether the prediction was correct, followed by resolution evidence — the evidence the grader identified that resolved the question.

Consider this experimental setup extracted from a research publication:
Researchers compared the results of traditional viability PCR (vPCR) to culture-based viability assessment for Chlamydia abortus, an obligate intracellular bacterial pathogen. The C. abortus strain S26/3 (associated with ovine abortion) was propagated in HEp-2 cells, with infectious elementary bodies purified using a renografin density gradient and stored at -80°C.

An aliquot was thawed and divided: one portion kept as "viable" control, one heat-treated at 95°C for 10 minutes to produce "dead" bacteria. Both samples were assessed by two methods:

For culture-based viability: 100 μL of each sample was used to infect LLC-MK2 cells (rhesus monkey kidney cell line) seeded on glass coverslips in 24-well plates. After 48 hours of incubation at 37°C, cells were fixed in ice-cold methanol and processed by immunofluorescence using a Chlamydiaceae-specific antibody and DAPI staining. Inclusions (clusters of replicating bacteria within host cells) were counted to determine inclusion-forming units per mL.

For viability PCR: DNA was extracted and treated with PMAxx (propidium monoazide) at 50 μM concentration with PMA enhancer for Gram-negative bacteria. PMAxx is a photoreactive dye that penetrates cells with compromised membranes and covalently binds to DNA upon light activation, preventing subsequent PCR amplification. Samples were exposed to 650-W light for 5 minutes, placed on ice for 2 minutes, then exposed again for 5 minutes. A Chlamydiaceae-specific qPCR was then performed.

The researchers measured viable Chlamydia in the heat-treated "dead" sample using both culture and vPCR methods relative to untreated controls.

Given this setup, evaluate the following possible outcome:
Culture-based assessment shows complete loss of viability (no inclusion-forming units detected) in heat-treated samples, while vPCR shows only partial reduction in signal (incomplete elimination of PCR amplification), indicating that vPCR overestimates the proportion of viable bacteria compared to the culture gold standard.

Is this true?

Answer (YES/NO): NO